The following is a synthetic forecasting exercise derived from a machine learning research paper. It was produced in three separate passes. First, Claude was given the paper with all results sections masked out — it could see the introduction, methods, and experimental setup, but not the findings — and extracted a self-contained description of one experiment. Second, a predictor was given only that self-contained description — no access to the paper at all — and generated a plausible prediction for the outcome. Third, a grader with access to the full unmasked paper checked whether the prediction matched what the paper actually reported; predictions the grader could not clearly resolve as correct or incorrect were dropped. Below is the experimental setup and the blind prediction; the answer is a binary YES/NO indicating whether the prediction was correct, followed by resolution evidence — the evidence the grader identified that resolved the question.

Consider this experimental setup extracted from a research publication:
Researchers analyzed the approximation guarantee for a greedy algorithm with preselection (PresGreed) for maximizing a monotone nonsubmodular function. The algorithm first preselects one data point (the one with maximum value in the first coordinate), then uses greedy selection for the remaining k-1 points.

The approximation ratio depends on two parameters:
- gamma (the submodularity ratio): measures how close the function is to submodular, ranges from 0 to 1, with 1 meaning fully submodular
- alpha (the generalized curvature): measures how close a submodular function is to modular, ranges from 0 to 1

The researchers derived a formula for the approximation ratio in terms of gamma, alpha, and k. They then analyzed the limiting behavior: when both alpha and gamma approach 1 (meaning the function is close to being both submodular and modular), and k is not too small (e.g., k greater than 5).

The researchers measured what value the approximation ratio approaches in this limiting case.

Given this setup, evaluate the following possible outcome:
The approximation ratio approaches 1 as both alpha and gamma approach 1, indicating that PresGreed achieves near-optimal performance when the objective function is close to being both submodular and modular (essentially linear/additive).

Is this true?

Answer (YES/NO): NO